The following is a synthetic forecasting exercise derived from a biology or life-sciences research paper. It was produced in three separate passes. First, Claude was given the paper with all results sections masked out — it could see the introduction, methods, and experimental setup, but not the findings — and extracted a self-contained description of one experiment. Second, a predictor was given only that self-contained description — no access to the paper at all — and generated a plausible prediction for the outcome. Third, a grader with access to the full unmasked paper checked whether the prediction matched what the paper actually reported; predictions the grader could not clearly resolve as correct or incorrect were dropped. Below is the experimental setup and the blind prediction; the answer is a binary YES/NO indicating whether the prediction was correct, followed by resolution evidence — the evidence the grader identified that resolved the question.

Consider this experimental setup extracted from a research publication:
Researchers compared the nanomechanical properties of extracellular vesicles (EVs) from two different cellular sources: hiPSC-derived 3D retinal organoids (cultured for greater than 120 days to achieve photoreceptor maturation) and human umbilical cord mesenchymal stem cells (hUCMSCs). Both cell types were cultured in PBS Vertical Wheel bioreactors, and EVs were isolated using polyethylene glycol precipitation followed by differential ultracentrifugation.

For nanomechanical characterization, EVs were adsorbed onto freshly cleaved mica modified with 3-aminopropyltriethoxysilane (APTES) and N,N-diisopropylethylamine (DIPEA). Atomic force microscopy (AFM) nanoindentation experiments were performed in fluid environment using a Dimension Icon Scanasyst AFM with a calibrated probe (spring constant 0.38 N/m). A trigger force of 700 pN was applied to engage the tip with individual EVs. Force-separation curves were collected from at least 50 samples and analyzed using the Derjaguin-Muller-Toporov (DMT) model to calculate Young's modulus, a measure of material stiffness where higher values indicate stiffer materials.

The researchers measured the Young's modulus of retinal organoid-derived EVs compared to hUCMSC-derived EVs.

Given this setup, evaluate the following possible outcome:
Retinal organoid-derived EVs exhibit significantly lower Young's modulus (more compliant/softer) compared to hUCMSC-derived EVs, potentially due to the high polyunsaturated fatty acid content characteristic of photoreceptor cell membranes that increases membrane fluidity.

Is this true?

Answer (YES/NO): YES